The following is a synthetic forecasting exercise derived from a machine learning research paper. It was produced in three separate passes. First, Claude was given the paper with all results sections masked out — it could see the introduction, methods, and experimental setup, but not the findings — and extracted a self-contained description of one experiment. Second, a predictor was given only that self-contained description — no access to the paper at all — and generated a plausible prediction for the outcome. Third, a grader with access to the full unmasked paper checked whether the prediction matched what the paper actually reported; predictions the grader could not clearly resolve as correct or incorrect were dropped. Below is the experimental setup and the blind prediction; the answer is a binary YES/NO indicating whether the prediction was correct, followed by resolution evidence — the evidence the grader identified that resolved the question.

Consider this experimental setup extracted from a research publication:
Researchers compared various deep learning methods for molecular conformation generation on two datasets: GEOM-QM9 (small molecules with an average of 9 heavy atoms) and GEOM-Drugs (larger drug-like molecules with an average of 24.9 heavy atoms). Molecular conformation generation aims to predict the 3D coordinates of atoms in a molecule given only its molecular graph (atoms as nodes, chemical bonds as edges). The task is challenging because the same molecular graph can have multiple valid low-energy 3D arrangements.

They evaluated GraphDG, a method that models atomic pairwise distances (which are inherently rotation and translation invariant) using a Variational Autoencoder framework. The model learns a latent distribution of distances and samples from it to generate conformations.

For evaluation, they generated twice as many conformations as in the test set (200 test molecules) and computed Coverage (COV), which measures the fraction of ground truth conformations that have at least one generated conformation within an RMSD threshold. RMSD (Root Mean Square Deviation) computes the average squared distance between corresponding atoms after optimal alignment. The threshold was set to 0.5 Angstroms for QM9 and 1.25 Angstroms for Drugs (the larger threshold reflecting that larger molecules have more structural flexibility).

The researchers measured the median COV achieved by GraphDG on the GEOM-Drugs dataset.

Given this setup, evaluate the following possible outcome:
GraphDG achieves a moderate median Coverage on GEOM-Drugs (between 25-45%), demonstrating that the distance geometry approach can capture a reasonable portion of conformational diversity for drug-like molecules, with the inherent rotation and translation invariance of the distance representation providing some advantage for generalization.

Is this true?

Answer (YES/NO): NO